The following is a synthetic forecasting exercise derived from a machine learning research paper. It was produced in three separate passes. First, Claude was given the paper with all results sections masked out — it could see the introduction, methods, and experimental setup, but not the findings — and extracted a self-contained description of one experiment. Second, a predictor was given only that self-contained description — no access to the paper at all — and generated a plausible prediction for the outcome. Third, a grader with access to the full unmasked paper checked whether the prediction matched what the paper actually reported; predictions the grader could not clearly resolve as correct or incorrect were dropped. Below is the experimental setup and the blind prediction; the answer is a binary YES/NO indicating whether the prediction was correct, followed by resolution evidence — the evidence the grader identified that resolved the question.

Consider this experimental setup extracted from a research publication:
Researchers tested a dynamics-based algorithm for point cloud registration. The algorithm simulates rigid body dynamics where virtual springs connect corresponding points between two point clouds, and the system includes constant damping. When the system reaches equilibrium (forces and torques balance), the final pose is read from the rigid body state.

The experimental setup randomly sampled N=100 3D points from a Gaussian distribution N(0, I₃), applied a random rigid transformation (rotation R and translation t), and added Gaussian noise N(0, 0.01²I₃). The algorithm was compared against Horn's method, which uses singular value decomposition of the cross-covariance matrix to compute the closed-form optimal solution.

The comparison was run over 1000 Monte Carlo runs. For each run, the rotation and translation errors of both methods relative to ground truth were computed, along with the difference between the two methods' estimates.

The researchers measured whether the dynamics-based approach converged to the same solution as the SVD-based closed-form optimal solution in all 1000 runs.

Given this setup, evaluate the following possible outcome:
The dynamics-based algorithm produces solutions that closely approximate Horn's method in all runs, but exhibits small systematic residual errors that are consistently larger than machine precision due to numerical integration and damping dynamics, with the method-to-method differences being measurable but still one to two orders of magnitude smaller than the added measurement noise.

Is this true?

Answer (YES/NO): NO